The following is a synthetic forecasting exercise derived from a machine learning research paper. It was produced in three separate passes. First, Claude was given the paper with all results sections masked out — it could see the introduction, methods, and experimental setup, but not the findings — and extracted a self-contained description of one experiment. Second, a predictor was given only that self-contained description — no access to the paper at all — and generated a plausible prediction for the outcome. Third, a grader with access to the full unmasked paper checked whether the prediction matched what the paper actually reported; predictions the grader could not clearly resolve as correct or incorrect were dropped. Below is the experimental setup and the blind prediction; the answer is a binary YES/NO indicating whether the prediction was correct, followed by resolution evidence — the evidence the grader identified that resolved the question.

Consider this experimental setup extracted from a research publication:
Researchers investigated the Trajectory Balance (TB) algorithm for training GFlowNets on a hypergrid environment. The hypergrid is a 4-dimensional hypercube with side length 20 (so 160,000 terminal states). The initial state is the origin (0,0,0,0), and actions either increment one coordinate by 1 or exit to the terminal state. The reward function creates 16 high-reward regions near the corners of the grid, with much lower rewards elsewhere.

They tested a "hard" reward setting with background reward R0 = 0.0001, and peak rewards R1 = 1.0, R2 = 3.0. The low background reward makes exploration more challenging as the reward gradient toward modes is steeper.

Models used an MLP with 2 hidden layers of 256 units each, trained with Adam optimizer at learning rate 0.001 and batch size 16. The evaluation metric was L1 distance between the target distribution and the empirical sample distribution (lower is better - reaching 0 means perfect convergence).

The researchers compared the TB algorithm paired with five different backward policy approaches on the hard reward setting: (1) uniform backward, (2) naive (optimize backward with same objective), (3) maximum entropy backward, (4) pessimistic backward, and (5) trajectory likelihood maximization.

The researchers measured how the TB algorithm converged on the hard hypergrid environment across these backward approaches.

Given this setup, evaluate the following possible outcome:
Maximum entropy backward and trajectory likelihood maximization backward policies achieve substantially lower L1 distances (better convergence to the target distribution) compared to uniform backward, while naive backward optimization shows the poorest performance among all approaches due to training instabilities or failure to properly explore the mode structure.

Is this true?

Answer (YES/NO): NO